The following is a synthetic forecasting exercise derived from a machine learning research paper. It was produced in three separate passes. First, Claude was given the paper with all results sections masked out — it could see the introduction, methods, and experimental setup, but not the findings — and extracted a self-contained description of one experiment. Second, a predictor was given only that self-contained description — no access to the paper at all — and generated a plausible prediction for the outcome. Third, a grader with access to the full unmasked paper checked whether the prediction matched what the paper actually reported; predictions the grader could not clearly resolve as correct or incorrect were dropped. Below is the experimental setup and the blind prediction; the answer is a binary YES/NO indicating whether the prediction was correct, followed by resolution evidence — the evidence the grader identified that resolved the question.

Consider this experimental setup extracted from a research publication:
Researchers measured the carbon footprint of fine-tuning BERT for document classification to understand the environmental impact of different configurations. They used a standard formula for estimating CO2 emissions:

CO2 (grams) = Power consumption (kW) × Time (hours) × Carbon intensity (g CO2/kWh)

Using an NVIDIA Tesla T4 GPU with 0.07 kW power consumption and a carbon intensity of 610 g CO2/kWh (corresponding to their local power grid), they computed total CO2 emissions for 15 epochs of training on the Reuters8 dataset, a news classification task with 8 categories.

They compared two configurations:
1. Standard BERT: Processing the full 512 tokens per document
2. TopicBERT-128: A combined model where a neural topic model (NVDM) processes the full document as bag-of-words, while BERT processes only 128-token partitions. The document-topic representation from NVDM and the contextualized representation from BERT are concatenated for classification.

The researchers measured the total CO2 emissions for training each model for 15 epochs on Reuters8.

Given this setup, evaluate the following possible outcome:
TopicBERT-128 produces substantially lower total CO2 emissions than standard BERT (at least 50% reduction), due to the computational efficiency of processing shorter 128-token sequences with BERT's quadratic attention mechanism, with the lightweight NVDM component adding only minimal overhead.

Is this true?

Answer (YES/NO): NO